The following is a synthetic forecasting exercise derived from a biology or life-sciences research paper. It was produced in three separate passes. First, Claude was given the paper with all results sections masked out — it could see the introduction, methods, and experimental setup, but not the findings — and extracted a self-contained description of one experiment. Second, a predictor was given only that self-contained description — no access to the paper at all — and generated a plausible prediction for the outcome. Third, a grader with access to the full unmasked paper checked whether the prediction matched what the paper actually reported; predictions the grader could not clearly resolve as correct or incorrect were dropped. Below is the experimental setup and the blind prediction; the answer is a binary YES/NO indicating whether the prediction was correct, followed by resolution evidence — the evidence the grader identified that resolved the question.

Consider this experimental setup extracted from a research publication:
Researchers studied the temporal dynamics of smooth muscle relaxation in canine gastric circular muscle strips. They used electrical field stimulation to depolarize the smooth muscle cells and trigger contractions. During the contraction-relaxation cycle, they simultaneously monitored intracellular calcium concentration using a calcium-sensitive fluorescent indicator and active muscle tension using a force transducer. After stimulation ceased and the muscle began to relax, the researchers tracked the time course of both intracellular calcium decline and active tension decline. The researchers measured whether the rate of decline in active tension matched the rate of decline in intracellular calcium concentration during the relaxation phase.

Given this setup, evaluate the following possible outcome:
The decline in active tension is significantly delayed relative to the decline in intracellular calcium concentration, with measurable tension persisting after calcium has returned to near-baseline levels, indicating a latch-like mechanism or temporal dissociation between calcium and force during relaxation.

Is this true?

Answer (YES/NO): NO